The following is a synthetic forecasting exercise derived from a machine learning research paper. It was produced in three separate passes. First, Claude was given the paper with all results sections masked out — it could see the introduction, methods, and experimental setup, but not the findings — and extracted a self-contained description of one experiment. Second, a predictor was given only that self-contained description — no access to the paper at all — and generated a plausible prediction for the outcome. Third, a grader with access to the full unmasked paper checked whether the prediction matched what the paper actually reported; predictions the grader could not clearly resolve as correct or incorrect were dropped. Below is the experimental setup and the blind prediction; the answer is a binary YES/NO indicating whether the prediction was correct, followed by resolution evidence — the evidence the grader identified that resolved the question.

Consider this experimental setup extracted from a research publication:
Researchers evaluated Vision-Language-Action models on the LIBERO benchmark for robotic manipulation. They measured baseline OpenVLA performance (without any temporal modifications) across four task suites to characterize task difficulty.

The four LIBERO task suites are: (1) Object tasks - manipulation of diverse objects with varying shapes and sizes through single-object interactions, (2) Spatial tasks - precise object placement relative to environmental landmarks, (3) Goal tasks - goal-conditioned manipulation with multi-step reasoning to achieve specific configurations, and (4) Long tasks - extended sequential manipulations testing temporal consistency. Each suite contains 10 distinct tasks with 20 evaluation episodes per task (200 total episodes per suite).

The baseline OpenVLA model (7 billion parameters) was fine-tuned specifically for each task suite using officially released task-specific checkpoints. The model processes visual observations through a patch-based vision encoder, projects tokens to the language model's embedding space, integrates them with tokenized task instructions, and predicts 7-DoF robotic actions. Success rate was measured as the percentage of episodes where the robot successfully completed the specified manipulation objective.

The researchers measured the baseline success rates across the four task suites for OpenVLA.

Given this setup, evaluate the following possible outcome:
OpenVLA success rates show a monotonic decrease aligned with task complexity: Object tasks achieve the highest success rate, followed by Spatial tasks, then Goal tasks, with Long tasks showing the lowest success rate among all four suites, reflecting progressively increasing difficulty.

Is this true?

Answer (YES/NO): NO